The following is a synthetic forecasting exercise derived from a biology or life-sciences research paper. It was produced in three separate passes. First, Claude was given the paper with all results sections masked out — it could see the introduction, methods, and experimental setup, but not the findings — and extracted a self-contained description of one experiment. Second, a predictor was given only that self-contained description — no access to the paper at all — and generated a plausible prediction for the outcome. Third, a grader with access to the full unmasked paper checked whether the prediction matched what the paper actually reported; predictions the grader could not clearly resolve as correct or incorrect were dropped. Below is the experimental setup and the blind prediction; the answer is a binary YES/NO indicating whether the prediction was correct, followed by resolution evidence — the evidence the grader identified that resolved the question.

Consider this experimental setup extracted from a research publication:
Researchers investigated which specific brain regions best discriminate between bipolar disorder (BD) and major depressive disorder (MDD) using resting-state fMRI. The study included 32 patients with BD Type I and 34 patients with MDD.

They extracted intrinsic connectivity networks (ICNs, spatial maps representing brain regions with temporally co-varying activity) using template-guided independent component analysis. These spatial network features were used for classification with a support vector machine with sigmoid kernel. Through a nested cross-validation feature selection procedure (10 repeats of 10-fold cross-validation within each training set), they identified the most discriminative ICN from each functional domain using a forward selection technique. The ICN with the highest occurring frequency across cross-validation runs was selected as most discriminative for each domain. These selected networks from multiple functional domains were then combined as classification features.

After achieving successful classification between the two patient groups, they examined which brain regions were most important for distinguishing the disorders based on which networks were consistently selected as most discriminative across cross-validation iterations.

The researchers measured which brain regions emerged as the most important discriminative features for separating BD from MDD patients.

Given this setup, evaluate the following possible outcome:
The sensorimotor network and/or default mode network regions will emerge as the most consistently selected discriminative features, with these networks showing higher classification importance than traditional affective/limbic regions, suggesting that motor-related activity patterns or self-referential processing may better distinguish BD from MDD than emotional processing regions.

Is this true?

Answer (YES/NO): NO